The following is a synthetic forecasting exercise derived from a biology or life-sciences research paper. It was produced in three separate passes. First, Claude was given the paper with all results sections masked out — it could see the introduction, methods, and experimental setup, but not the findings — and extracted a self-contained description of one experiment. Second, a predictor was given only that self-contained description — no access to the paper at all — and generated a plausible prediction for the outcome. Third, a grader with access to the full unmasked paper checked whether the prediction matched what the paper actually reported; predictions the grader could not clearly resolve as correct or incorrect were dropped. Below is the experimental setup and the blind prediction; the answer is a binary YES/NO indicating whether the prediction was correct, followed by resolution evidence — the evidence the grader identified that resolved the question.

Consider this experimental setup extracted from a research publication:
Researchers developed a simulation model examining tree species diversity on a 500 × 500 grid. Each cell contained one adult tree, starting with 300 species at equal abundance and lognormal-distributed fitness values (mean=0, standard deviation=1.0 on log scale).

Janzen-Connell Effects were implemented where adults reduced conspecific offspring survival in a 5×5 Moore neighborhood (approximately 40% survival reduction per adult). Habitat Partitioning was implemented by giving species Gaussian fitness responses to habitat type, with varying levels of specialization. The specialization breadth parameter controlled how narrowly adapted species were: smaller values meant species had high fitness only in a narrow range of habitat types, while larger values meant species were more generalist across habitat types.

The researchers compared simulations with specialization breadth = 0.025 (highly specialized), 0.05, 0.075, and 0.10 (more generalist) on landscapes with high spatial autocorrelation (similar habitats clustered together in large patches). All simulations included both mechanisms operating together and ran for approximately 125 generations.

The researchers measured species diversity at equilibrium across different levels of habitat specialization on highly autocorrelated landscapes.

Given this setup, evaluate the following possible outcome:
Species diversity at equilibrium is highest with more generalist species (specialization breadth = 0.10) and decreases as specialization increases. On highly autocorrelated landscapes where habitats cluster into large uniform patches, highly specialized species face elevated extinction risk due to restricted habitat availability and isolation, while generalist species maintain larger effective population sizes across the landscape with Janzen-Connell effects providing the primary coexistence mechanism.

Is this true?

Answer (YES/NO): NO